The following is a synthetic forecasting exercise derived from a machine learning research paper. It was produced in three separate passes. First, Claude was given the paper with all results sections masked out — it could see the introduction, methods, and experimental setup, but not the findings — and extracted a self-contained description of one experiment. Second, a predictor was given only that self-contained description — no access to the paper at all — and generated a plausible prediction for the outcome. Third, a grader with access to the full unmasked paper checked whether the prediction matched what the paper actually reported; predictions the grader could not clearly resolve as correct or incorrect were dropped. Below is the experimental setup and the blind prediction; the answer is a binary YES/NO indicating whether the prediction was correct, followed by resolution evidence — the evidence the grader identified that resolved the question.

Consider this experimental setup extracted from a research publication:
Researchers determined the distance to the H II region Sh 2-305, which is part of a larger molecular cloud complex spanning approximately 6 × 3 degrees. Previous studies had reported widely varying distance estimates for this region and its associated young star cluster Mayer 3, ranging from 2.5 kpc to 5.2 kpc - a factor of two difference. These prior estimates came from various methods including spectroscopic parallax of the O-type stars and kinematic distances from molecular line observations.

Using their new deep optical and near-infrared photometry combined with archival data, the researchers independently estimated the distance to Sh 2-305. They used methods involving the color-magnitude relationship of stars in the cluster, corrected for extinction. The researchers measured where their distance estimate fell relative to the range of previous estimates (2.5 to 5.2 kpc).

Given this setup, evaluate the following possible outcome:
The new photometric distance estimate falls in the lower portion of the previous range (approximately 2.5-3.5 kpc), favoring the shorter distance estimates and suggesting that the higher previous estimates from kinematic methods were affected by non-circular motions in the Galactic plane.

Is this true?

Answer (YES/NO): NO